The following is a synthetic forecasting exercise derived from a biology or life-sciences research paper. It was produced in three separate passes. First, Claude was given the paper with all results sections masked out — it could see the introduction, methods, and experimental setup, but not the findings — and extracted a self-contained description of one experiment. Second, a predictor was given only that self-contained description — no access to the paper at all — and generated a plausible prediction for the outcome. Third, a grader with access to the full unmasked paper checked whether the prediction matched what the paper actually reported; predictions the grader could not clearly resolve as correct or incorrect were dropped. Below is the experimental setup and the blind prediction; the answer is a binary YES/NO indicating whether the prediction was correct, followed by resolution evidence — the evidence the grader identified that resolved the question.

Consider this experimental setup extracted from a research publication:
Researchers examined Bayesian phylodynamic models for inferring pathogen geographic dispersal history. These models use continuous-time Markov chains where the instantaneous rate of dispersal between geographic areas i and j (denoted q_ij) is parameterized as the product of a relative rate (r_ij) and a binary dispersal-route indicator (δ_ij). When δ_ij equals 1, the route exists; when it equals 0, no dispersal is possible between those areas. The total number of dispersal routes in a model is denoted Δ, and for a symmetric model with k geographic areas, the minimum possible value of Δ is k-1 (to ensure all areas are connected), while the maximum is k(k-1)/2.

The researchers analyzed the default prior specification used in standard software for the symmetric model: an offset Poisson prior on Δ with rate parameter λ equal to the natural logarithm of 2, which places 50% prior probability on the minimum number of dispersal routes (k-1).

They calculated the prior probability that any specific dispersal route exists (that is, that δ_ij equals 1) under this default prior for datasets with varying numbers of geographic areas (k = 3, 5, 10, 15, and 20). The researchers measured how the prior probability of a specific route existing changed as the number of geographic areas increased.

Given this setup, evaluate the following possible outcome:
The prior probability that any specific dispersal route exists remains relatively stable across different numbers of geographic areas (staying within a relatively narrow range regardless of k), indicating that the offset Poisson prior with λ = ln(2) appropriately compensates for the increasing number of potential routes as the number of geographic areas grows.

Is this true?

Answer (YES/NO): NO